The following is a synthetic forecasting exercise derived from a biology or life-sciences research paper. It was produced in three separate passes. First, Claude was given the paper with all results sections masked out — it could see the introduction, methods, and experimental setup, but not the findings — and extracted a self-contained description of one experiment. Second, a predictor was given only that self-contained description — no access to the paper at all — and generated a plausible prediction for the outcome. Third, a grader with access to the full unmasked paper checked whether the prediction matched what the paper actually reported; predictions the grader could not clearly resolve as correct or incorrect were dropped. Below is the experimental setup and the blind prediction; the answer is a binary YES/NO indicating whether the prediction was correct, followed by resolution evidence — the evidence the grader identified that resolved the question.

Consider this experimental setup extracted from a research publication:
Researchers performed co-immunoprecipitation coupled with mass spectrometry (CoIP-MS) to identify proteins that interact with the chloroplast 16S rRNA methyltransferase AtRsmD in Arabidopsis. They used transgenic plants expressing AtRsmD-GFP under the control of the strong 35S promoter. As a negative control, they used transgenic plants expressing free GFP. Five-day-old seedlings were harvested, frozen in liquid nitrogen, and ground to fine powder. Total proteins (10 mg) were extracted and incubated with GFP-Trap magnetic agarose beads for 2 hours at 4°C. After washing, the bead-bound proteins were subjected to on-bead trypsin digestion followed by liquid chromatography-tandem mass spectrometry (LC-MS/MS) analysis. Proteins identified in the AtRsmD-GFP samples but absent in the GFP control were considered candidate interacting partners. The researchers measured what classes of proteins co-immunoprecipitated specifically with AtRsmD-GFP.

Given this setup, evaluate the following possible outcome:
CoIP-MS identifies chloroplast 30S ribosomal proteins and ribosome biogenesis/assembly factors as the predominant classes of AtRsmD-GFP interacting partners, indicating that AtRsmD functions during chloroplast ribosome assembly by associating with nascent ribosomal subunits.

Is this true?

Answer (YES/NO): YES